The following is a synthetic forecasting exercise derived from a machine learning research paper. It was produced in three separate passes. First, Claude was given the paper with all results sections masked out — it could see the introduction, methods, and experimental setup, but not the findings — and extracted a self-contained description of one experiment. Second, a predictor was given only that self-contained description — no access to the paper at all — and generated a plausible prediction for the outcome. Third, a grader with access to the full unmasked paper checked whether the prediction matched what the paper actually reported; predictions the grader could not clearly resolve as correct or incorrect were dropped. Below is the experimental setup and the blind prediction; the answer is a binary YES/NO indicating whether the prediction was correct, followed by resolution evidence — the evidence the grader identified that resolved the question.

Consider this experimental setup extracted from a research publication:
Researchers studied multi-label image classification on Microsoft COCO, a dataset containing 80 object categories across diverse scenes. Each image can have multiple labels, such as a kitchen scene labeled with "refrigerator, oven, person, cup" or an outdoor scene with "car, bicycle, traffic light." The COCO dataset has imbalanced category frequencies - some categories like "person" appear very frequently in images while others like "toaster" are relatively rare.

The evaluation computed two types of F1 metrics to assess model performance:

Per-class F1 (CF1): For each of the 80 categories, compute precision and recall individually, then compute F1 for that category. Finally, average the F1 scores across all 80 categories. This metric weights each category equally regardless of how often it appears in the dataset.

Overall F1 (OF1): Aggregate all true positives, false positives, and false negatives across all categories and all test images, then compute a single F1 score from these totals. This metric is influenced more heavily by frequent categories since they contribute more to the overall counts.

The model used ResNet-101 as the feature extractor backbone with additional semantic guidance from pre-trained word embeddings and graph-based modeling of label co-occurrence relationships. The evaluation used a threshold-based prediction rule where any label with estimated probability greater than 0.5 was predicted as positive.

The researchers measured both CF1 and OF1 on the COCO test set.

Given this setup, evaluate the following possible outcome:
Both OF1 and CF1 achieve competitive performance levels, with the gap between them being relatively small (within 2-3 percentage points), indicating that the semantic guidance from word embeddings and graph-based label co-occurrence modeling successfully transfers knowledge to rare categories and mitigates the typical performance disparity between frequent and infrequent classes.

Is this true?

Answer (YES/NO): NO